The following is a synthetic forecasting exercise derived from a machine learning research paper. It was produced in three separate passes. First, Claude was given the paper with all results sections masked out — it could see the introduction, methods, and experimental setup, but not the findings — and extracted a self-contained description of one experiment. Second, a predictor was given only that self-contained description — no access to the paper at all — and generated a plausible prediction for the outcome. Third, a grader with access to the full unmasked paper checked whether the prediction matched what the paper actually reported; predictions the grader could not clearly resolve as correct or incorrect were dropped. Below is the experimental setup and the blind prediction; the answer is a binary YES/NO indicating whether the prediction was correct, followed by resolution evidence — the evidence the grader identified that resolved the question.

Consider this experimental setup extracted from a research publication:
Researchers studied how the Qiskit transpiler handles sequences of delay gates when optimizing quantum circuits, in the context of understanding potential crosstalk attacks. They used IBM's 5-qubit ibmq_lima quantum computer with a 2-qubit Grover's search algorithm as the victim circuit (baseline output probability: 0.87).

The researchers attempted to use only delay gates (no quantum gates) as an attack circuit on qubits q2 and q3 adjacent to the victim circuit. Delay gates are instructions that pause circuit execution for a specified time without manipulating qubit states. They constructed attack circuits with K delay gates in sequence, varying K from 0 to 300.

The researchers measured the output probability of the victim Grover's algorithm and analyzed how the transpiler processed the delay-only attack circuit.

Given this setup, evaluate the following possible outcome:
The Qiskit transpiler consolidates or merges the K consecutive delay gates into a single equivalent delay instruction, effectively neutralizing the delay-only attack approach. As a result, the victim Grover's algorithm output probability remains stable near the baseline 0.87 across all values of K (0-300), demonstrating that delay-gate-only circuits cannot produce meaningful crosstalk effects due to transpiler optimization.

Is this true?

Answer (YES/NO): NO